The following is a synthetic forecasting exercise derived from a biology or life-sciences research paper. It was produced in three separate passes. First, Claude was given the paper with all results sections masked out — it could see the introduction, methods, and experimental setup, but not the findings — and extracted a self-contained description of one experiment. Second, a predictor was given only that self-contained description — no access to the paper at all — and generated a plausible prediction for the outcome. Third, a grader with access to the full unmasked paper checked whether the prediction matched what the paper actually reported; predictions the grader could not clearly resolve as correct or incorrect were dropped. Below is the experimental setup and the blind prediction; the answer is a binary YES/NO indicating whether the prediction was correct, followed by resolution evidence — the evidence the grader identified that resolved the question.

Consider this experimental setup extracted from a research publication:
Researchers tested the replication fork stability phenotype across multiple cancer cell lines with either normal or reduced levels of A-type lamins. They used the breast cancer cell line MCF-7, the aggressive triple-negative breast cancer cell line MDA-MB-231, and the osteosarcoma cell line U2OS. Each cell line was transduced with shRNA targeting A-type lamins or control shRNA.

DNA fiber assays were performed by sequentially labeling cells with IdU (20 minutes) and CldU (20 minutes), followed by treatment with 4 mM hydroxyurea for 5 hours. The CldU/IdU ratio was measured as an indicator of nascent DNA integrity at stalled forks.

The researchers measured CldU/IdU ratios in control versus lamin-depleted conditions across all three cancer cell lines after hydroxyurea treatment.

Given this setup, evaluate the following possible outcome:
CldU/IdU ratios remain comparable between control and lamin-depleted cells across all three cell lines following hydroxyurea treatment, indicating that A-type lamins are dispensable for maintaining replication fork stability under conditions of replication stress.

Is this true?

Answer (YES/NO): NO